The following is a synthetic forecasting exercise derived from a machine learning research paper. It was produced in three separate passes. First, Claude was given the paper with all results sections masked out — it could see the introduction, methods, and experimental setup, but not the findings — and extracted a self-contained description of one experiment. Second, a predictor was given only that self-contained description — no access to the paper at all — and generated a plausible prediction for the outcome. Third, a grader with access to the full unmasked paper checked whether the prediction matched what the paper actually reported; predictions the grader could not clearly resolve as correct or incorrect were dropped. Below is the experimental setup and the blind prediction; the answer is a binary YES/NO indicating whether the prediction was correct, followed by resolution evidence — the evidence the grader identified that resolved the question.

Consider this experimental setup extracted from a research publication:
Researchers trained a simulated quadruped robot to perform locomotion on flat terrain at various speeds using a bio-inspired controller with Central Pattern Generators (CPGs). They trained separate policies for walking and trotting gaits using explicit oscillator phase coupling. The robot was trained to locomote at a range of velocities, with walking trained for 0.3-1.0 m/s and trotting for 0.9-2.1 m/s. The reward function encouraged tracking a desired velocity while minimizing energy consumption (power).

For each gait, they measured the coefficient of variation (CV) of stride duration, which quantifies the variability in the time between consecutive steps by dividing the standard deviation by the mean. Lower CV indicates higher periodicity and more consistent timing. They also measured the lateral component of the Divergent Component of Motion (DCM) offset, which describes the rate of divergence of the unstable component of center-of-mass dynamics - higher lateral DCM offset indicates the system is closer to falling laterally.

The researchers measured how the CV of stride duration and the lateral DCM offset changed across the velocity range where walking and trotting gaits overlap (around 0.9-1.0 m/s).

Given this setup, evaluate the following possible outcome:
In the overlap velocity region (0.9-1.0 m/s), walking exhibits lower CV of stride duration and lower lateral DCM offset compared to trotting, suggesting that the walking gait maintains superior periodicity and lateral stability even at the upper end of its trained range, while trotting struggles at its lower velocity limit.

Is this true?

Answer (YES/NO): NO